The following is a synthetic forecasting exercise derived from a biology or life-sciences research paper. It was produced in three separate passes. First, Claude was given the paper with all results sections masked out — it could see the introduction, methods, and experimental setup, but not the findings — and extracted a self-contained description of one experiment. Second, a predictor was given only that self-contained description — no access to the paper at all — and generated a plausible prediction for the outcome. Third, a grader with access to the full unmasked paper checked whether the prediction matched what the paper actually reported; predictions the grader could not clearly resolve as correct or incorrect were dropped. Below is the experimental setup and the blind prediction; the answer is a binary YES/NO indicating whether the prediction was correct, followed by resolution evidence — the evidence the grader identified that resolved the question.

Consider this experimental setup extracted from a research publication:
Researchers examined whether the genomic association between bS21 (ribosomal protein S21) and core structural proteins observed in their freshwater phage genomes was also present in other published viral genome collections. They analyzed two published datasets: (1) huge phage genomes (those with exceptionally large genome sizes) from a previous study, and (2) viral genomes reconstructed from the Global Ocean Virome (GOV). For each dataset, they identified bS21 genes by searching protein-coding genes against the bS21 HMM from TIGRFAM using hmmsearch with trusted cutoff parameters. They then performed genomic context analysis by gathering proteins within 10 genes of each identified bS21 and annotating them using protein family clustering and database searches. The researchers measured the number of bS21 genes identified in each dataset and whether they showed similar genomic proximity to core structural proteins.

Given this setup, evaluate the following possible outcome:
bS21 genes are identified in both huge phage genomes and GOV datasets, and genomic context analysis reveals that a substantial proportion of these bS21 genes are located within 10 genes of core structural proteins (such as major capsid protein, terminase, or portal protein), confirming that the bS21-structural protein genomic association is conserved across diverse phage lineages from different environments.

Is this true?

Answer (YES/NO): YES